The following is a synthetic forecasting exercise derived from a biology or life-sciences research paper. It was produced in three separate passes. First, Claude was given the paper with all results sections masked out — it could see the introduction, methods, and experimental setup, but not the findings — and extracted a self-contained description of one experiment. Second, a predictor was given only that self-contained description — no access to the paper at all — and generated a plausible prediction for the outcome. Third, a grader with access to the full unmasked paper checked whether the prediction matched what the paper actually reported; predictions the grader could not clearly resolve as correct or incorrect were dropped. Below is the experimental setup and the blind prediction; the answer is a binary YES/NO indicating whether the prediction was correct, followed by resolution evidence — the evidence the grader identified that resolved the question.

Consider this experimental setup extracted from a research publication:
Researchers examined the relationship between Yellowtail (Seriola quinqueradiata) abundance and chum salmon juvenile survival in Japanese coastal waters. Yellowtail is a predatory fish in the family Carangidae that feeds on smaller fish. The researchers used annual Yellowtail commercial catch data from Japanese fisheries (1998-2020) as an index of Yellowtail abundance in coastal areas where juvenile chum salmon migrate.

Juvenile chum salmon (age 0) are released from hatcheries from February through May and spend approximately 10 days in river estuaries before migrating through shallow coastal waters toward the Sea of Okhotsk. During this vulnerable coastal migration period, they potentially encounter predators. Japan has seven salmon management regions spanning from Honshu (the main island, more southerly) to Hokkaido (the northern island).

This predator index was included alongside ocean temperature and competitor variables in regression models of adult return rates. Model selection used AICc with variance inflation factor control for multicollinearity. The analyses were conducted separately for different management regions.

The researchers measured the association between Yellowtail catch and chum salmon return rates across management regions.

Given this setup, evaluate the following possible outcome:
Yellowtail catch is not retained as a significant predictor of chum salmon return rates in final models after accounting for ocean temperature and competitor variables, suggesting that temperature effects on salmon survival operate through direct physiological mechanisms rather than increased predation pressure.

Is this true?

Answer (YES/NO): NO